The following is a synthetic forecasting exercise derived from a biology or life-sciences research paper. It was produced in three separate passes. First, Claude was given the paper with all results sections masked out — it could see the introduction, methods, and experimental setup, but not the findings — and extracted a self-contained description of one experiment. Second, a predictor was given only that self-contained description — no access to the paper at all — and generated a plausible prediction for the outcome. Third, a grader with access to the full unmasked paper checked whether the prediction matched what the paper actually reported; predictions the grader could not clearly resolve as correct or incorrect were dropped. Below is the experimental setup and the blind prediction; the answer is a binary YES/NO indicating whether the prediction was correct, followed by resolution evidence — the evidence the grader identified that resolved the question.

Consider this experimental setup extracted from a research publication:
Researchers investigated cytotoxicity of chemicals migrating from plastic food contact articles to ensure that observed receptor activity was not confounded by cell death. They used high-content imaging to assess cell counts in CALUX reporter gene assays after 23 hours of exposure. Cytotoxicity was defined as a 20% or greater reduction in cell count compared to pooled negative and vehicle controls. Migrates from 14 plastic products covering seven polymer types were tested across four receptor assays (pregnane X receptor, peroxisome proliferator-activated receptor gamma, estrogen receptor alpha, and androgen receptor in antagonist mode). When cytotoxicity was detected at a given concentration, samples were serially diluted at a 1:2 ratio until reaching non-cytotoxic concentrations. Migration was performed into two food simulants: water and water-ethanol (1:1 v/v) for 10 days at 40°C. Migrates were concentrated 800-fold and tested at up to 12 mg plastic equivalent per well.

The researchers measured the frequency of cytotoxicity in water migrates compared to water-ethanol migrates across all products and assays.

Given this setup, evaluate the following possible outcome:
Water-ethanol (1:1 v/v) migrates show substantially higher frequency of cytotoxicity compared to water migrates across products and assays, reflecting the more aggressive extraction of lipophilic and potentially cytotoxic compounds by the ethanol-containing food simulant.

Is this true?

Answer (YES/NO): YES